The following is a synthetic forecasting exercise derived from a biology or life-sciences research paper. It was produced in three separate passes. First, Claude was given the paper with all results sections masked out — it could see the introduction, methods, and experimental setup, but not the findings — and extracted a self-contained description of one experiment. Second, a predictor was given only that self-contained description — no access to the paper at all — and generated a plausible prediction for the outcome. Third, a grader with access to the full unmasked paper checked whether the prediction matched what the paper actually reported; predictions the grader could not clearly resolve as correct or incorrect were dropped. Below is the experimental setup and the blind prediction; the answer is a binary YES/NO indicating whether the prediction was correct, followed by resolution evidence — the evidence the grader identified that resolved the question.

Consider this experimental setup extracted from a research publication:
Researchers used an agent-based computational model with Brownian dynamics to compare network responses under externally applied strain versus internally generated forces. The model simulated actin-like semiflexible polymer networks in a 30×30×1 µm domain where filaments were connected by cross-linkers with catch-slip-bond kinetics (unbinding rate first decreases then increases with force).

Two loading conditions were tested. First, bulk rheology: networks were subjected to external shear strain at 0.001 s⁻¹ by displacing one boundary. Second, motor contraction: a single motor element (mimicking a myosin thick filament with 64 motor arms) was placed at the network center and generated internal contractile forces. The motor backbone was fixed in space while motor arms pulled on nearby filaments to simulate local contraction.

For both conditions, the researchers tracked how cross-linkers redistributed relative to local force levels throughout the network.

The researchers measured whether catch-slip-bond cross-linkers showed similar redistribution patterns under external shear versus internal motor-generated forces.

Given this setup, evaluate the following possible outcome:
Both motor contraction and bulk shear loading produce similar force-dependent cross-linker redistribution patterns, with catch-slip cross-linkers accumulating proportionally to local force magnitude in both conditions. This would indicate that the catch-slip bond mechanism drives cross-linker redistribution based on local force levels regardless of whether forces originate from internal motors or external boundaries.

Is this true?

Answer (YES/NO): YES